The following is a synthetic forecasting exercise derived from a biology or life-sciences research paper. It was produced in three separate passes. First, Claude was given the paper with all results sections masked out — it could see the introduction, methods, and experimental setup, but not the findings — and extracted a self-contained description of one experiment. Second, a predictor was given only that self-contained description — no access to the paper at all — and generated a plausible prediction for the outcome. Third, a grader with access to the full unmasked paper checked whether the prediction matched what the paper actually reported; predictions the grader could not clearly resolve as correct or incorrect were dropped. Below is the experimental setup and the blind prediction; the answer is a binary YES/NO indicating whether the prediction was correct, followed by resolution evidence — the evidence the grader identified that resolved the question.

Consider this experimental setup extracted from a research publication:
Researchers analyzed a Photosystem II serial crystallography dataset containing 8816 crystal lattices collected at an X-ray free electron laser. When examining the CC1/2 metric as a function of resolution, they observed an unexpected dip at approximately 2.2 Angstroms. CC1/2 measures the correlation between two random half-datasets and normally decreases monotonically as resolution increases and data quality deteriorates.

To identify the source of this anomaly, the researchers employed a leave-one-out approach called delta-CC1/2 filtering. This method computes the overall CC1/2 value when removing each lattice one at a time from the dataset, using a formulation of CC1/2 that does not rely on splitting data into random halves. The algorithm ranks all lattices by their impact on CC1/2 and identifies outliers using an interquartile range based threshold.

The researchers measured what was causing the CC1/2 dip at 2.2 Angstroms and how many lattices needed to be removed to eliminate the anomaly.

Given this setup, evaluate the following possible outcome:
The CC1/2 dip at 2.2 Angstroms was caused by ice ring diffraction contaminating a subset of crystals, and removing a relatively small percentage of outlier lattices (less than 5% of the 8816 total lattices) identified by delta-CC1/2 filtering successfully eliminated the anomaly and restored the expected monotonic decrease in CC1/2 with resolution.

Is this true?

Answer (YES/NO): NO